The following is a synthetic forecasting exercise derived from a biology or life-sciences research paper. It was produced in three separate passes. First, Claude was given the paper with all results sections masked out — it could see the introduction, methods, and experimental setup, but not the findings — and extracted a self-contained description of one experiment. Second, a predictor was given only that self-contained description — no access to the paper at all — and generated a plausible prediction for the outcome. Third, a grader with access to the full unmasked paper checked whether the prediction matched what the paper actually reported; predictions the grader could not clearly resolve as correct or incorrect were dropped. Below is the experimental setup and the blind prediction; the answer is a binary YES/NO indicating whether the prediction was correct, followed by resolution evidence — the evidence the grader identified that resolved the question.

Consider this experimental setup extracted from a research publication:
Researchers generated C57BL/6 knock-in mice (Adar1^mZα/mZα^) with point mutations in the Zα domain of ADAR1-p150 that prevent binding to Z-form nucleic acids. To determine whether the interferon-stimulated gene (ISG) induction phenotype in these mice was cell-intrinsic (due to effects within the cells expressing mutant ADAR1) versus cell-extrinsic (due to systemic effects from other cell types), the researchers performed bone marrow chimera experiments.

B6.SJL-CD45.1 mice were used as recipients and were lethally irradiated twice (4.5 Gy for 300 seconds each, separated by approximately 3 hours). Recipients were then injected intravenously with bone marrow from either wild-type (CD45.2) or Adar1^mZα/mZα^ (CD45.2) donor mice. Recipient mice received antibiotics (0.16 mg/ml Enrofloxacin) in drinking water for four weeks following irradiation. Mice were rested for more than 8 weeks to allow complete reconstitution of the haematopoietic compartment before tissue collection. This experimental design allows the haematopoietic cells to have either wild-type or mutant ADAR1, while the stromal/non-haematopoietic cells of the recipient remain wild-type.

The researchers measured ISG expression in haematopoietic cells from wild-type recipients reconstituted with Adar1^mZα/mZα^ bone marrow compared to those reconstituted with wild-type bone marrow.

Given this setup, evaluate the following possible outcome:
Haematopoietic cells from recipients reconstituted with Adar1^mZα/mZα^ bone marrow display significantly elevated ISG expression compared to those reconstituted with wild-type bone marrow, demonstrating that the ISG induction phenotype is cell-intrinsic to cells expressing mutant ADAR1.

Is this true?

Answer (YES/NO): YES